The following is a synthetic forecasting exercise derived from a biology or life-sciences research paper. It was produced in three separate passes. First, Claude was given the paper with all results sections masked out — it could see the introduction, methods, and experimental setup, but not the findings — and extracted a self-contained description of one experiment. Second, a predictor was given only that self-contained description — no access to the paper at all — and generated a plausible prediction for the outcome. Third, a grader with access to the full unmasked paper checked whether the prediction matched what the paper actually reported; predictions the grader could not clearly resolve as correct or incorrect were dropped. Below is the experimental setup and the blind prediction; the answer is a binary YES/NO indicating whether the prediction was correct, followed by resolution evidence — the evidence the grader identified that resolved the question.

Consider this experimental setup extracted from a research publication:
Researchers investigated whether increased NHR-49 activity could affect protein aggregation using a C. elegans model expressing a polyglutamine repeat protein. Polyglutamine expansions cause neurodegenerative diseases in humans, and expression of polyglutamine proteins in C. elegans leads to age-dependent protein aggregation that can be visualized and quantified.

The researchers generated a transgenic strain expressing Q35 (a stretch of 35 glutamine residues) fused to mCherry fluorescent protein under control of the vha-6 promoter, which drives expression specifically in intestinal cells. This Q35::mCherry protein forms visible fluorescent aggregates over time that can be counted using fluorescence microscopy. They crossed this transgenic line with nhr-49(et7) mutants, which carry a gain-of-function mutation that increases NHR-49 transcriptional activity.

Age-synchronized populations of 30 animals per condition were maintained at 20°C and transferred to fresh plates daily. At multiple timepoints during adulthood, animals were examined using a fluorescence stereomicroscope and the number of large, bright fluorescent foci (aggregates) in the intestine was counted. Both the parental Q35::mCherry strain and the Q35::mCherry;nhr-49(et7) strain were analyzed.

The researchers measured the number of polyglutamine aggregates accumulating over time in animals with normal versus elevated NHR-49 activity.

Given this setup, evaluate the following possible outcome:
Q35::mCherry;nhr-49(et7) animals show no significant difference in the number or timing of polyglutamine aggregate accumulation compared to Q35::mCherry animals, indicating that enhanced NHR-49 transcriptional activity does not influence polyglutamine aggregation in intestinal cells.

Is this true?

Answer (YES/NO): NO